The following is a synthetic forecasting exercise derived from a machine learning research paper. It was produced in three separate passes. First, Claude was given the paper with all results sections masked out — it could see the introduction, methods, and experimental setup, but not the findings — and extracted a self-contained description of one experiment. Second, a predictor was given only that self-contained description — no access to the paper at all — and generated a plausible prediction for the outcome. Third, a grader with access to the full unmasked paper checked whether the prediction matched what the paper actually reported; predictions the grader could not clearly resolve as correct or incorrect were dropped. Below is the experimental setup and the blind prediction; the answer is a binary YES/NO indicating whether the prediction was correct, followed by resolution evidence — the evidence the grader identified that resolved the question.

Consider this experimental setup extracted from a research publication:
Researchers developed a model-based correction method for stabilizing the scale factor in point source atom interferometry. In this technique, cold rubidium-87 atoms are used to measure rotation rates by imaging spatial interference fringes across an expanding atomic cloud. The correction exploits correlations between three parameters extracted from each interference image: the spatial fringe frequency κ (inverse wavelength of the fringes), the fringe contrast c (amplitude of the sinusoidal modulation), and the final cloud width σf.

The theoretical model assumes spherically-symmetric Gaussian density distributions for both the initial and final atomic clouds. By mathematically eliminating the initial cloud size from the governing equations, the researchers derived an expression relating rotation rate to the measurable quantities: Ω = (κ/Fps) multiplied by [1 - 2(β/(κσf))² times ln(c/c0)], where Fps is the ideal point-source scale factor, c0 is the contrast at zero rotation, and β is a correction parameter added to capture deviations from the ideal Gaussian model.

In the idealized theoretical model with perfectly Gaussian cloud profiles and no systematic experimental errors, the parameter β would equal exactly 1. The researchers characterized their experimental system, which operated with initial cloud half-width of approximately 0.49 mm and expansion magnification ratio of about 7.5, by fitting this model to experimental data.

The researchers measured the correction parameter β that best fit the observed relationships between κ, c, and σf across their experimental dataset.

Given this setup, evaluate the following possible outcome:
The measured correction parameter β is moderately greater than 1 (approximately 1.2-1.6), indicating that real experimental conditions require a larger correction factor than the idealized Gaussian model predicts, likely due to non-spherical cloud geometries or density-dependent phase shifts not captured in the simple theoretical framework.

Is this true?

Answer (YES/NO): NO